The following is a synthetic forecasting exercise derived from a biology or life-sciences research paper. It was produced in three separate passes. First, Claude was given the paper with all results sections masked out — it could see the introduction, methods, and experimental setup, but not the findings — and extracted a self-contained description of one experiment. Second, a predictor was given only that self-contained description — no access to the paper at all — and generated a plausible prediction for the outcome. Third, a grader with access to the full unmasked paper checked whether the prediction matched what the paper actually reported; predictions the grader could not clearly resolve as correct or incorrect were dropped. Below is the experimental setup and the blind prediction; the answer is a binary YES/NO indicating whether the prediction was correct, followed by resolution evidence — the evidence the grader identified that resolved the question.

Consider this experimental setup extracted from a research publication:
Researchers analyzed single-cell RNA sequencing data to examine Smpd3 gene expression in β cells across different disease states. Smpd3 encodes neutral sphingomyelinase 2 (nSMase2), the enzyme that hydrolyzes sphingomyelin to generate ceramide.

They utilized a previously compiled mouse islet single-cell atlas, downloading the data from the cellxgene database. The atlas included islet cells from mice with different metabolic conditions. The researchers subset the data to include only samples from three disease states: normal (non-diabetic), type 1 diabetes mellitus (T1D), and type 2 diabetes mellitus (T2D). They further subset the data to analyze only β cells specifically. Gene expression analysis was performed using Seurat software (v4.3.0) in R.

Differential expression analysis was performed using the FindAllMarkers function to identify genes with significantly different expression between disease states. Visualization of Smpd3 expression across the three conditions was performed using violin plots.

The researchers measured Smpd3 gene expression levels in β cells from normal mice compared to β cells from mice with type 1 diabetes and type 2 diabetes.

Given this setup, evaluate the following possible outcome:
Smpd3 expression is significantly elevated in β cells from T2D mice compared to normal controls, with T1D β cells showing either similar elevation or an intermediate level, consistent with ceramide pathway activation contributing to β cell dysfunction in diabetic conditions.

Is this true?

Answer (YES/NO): NO